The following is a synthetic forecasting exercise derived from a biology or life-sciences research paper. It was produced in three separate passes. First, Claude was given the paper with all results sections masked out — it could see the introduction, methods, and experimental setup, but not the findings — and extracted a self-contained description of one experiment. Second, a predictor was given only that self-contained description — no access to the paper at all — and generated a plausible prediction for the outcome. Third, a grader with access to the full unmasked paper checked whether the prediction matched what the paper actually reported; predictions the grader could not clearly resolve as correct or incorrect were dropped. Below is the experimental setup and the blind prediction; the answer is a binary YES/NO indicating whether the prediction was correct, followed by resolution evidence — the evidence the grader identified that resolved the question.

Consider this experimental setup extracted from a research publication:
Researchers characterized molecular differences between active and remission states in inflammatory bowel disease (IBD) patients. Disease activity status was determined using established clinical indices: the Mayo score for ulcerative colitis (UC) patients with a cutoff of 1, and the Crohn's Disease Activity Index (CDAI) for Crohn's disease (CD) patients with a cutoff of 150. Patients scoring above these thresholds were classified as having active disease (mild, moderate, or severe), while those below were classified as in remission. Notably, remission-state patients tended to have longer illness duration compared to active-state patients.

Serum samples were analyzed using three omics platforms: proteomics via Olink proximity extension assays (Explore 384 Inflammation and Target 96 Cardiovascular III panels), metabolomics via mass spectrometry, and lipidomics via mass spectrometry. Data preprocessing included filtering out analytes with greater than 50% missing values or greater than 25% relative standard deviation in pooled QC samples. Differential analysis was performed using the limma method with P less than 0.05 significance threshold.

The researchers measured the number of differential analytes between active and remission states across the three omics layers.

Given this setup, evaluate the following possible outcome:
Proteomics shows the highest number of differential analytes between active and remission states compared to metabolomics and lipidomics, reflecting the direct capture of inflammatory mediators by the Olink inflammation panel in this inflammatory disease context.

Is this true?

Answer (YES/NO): NO